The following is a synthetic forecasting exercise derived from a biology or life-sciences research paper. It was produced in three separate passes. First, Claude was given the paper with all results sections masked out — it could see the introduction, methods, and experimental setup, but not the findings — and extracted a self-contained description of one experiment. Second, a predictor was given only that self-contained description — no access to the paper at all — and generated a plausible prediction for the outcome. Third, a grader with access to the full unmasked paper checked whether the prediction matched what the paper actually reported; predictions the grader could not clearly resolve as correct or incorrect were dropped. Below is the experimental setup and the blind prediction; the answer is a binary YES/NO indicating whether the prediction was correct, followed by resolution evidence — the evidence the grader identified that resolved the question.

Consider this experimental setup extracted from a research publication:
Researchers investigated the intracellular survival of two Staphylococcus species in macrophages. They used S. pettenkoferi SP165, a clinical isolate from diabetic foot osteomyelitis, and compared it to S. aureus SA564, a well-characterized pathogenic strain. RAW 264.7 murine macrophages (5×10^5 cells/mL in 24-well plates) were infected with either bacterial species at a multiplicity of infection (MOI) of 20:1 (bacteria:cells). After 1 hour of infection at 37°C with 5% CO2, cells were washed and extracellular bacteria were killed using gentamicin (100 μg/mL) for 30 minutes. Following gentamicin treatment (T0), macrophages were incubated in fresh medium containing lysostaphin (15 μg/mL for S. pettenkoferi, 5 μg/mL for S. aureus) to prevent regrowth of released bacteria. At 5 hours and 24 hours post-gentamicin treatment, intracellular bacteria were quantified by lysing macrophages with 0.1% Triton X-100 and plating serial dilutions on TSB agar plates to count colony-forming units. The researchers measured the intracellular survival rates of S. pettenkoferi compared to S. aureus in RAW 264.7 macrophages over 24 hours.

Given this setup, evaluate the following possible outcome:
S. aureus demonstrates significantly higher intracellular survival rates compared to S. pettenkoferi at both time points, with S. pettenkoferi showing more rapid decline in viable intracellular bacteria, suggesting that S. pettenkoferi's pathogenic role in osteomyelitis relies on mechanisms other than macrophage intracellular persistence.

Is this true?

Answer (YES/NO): NO